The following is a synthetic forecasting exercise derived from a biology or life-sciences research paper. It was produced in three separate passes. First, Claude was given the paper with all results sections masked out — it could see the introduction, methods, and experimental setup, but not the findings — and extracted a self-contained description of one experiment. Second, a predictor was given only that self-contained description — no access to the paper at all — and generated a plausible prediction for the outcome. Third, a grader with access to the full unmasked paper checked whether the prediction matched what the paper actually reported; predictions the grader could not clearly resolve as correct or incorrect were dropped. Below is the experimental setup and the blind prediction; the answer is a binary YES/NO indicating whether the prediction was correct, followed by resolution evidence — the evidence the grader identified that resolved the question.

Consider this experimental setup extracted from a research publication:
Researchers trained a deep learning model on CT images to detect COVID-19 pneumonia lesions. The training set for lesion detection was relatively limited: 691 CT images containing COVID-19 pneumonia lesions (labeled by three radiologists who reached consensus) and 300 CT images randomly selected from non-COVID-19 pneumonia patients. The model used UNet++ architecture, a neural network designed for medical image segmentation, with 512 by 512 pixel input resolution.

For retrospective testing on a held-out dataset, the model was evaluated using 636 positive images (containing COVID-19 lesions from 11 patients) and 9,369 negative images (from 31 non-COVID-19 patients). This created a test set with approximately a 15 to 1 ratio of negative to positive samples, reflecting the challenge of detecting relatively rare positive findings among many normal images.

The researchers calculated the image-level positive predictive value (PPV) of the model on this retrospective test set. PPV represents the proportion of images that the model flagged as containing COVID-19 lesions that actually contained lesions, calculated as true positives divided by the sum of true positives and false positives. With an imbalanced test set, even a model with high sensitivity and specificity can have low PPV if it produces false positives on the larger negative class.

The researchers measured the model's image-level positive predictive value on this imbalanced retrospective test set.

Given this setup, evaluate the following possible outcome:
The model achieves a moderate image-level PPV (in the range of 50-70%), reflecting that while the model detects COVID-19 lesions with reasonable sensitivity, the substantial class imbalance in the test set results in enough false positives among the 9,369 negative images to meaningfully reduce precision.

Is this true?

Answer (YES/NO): NO